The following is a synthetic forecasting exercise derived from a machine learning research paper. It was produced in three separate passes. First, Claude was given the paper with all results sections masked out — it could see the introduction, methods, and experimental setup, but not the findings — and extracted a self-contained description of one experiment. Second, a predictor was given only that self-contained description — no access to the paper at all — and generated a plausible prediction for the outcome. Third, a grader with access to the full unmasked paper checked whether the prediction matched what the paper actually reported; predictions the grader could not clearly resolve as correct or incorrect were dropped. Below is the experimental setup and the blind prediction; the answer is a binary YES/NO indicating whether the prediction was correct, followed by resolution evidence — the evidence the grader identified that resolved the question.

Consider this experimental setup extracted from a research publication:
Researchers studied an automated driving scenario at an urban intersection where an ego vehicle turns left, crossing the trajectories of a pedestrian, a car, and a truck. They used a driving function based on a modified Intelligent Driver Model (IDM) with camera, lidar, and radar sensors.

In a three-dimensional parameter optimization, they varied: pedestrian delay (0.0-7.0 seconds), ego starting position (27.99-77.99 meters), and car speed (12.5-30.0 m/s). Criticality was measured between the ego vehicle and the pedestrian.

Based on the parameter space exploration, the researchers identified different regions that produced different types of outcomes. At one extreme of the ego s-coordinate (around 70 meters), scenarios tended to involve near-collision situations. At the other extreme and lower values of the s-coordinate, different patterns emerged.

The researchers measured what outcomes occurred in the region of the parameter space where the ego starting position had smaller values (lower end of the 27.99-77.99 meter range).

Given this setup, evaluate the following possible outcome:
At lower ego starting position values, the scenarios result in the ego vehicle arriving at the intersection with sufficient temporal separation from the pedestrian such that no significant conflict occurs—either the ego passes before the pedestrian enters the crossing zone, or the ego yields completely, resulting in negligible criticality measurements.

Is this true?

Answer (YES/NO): NO